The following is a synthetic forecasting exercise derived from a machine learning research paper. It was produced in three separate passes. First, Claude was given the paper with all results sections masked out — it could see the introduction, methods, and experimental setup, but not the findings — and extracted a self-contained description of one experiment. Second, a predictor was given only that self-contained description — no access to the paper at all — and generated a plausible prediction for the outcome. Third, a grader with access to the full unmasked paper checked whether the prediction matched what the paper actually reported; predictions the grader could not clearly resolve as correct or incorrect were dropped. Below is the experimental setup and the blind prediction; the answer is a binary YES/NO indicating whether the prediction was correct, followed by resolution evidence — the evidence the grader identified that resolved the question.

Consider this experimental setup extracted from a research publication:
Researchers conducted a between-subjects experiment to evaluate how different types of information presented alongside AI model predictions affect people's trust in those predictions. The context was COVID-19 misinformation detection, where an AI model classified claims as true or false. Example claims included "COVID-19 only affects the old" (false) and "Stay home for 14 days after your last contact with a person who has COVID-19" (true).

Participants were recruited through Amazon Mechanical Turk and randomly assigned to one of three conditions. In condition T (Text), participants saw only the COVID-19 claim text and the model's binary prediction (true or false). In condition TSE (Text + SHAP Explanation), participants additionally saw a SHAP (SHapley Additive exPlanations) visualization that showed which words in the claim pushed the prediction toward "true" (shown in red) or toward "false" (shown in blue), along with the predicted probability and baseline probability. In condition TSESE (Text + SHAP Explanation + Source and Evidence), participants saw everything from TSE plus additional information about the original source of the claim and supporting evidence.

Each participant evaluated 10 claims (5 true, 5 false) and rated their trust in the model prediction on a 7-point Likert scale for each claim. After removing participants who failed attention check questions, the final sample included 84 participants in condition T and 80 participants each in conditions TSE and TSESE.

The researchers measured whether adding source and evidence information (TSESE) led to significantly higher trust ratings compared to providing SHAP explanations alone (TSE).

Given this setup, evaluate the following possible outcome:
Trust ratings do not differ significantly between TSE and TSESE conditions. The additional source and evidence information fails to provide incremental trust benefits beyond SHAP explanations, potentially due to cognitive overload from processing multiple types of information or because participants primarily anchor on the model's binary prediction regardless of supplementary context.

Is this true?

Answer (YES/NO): YES